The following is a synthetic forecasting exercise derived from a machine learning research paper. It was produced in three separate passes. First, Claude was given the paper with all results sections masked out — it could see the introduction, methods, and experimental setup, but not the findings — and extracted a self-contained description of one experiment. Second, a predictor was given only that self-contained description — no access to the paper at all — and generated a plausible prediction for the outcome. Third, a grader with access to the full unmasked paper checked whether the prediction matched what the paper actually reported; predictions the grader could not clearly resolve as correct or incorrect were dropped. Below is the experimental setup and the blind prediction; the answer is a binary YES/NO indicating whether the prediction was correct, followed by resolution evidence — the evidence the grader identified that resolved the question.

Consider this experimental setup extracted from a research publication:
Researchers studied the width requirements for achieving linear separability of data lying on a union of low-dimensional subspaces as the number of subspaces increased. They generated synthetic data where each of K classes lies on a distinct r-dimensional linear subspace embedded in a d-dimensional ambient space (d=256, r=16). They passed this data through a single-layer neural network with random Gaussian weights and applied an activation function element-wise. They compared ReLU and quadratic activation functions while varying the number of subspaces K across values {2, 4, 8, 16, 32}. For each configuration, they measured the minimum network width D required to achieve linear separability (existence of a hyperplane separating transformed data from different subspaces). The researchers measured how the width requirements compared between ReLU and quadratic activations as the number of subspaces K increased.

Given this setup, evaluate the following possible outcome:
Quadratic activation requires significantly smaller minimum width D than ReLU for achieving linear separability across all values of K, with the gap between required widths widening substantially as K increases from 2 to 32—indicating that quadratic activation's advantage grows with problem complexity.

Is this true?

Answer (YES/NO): NO